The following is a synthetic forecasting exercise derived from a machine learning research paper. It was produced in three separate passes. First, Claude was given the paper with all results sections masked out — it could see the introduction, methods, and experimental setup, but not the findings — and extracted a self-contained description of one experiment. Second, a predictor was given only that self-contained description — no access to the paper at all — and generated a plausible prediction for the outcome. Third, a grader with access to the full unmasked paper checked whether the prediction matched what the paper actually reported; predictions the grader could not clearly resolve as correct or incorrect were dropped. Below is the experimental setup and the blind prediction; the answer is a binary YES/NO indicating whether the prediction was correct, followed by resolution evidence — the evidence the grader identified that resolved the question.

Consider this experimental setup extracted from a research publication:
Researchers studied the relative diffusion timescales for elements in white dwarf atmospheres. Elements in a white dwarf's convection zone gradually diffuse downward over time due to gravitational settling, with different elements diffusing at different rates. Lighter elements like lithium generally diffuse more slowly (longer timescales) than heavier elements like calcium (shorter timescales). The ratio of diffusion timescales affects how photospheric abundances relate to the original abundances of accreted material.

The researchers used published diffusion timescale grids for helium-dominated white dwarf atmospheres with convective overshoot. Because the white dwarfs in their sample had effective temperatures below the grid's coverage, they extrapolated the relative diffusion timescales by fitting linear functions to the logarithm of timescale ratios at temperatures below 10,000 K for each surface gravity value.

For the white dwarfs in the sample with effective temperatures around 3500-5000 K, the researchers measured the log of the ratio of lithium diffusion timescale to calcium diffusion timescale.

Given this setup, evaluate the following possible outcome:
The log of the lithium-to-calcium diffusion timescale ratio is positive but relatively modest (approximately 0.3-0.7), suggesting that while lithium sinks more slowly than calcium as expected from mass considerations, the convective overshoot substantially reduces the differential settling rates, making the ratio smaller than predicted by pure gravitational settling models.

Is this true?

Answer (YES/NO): YES